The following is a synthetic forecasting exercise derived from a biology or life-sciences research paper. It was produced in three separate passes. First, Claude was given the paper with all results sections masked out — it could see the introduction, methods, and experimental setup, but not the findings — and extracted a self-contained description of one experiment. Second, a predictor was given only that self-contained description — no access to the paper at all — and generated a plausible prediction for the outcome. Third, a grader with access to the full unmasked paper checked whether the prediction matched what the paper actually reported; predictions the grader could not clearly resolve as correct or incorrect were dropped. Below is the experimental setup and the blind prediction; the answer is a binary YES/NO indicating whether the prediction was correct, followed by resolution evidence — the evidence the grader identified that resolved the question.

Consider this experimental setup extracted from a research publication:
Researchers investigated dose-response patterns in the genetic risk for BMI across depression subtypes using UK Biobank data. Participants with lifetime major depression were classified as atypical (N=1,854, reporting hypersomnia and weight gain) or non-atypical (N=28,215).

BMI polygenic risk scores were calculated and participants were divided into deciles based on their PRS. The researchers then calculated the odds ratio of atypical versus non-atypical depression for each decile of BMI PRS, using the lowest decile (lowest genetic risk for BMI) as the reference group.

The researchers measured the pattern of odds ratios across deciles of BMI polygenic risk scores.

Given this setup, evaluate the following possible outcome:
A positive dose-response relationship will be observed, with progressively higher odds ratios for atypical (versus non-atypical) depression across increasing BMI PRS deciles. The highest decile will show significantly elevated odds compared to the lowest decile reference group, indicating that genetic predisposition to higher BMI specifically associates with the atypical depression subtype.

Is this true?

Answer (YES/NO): YES